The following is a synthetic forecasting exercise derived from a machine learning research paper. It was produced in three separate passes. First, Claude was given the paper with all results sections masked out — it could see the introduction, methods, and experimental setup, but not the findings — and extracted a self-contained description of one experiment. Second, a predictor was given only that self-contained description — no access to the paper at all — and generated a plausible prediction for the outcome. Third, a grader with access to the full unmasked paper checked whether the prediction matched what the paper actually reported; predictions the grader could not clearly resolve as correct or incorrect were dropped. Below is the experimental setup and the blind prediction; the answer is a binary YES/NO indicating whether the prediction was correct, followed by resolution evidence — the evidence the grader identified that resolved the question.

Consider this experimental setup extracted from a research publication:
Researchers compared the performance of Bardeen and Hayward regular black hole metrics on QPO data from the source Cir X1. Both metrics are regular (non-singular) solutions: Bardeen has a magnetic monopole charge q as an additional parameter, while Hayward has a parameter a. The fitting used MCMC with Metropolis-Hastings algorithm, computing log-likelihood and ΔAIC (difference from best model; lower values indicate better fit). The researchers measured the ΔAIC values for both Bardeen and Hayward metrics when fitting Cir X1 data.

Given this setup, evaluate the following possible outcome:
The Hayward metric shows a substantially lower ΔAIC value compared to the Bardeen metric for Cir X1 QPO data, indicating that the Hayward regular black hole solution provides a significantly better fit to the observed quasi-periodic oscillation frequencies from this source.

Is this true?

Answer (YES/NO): NO